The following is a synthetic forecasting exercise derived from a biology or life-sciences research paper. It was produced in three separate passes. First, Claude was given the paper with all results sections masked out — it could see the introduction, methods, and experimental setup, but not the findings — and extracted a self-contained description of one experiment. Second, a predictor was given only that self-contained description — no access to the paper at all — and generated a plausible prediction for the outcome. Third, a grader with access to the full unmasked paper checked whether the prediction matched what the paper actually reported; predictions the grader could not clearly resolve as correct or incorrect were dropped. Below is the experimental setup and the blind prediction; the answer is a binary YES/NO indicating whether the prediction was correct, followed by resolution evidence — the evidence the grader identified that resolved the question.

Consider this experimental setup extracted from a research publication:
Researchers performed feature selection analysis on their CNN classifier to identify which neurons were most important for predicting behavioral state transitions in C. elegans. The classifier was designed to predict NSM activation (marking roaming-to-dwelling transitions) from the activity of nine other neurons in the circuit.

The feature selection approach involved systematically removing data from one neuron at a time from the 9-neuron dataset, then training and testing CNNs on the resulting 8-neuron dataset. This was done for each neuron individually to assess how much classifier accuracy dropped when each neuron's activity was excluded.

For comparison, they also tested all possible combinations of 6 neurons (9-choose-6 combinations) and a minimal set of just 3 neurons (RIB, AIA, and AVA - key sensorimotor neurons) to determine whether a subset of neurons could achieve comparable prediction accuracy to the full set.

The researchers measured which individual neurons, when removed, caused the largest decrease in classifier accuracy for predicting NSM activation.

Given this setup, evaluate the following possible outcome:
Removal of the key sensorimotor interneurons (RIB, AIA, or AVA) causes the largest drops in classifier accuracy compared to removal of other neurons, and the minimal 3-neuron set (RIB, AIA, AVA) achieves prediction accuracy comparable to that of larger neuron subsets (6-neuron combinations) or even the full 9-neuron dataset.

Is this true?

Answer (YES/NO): NO